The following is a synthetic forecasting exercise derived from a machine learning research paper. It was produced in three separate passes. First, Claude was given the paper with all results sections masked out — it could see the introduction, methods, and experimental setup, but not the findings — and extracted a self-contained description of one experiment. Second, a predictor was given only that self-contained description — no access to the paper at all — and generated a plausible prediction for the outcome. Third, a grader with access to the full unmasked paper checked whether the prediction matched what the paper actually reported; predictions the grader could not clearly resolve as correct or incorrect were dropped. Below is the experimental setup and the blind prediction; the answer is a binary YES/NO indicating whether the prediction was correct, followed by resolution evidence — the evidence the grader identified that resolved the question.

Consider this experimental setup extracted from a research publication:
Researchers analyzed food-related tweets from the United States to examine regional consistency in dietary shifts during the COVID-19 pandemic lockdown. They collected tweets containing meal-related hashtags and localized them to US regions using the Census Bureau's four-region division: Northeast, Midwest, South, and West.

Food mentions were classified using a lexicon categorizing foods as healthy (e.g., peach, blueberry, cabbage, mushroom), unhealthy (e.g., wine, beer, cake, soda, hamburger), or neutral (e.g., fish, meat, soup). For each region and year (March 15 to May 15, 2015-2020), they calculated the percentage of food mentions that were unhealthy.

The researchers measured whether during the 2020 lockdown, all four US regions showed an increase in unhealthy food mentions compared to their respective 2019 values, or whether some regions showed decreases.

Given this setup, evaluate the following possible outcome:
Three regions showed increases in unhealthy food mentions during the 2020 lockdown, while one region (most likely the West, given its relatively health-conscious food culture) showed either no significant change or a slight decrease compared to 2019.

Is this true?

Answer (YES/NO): NO